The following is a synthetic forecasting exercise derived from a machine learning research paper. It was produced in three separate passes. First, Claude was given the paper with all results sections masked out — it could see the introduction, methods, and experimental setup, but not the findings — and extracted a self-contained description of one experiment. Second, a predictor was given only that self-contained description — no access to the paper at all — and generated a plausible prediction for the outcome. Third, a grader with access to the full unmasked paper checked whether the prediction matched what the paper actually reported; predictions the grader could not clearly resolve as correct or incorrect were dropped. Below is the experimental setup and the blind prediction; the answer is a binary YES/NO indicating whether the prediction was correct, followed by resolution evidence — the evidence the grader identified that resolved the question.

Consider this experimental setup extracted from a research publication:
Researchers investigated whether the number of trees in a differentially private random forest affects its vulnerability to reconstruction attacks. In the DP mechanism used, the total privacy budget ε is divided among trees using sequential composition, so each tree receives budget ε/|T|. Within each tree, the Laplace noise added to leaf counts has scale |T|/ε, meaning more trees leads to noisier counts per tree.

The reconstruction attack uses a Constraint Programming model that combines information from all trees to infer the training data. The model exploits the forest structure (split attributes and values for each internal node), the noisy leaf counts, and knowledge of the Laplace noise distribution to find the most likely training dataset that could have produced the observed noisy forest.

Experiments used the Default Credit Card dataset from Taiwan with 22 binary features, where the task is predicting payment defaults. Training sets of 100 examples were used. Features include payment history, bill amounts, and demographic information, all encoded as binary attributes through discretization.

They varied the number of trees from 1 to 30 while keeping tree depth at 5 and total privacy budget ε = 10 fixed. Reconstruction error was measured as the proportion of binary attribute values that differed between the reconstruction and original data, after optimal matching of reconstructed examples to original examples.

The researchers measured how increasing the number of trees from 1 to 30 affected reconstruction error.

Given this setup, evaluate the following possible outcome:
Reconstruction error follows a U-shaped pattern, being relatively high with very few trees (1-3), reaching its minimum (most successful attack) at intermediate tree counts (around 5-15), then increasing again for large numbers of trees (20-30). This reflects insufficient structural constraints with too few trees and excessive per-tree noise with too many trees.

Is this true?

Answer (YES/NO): YES